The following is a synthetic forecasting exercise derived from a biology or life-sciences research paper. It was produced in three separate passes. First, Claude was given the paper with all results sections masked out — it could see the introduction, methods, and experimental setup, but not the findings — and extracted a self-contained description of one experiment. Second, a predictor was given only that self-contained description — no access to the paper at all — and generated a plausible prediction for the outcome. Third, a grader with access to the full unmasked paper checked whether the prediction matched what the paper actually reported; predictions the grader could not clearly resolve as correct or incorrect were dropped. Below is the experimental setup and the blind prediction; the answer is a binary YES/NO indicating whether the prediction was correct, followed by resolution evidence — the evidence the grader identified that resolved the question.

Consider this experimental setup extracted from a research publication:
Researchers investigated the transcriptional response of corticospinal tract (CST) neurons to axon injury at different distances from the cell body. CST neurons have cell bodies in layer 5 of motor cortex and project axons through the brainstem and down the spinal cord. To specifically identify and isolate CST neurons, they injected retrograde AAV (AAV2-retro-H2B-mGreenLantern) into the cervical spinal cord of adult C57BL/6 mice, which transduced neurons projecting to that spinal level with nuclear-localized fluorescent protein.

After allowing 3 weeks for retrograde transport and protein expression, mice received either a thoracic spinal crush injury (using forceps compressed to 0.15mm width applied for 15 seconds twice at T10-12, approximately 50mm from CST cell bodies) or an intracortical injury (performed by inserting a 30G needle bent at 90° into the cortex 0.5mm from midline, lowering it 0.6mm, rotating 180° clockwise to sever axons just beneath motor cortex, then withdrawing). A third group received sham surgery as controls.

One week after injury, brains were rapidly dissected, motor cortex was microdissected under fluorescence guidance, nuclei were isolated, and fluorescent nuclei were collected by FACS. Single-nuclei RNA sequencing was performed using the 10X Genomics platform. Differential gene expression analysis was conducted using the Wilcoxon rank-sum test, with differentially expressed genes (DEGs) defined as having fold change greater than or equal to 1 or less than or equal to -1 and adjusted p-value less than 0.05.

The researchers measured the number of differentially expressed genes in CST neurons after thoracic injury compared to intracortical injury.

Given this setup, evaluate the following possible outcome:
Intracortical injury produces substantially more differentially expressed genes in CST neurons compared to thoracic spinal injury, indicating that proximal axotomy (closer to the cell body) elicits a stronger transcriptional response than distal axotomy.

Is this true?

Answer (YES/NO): YES